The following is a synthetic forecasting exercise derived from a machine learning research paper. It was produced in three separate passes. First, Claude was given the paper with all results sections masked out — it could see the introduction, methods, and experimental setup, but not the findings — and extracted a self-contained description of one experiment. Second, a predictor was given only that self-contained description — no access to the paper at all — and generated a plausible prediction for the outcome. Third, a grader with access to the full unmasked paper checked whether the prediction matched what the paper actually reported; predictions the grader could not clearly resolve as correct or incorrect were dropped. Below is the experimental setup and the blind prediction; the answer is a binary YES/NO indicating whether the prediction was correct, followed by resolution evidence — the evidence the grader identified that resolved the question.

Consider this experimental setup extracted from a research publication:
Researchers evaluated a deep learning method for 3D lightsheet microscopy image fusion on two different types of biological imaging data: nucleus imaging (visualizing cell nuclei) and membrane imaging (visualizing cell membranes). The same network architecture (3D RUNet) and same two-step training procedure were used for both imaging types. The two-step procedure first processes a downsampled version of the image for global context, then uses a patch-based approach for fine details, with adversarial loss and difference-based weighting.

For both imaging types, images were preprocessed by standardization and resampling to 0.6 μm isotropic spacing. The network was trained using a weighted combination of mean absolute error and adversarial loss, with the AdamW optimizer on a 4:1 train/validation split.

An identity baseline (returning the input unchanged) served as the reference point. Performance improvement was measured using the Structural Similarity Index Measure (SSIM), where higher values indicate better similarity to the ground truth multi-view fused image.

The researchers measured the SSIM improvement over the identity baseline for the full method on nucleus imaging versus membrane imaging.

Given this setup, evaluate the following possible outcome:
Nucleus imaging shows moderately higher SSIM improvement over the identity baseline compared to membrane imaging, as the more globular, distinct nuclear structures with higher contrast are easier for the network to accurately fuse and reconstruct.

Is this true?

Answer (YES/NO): NO